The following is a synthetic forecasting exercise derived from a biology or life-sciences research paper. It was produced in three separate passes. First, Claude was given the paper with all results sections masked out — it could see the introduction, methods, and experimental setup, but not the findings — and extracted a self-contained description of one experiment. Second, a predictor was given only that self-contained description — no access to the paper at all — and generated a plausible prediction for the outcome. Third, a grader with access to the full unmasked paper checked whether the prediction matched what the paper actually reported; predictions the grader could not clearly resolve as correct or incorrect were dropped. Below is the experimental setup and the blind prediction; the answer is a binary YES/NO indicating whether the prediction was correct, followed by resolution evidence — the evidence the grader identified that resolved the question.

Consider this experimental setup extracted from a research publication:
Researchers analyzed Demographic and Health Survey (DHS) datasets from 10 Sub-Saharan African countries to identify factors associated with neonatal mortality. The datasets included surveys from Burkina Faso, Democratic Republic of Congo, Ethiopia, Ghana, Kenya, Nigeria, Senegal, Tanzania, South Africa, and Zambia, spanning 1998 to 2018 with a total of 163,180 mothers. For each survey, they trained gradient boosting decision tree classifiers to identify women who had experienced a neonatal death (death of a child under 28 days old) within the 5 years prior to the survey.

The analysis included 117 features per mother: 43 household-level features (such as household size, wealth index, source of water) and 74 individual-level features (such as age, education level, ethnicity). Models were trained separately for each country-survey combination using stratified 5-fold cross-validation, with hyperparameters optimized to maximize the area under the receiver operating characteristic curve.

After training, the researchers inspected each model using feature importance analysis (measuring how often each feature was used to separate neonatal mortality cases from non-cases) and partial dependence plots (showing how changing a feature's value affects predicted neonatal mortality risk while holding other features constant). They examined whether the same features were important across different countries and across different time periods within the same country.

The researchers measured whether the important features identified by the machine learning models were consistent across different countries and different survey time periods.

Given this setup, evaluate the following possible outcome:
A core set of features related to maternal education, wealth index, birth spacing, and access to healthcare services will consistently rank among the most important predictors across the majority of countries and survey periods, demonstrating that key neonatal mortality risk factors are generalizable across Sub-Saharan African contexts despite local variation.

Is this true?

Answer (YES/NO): NO